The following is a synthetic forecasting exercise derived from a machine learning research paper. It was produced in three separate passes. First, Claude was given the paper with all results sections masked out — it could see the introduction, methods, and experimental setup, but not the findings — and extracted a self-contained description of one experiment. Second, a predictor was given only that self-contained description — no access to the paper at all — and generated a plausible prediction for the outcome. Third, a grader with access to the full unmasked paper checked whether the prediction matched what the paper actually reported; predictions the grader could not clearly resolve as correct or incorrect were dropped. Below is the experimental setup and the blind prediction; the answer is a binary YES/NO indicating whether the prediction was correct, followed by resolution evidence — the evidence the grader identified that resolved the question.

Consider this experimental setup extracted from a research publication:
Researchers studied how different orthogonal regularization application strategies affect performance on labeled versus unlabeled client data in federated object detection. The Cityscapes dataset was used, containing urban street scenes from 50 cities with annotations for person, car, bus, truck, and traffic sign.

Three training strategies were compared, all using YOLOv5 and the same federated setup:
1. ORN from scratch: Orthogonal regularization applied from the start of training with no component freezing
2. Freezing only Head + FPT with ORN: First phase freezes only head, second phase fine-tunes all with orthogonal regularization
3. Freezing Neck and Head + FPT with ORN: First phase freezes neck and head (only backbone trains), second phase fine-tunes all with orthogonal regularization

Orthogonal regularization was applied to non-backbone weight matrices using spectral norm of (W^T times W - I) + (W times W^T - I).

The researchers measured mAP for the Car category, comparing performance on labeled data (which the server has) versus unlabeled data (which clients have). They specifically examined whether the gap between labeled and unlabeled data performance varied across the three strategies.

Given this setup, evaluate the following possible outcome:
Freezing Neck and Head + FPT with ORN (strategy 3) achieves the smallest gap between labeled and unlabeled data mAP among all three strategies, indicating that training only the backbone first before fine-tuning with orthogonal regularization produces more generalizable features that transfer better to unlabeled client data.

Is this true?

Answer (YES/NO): YES